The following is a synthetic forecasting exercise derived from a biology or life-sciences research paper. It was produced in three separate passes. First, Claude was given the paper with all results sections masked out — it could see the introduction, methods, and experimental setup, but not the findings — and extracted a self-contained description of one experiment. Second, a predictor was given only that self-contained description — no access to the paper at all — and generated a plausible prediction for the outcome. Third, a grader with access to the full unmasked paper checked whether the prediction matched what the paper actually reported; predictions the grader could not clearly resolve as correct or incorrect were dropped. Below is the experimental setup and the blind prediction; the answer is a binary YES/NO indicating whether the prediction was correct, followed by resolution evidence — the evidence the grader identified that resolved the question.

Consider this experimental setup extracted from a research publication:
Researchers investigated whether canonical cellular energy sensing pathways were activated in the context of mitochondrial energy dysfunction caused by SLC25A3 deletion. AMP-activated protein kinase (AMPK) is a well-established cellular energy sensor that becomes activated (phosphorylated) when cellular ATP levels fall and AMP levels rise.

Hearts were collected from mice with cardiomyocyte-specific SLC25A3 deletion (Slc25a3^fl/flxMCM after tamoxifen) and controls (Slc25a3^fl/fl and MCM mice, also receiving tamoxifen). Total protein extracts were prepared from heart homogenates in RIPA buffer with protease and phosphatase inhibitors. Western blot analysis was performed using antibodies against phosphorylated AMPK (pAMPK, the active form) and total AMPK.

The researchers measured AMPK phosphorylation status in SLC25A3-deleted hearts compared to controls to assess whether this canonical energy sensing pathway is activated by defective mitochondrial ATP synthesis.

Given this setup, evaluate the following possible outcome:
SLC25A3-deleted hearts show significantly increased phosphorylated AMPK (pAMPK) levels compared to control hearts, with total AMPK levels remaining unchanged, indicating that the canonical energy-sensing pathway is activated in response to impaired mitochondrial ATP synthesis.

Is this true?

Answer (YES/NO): NO